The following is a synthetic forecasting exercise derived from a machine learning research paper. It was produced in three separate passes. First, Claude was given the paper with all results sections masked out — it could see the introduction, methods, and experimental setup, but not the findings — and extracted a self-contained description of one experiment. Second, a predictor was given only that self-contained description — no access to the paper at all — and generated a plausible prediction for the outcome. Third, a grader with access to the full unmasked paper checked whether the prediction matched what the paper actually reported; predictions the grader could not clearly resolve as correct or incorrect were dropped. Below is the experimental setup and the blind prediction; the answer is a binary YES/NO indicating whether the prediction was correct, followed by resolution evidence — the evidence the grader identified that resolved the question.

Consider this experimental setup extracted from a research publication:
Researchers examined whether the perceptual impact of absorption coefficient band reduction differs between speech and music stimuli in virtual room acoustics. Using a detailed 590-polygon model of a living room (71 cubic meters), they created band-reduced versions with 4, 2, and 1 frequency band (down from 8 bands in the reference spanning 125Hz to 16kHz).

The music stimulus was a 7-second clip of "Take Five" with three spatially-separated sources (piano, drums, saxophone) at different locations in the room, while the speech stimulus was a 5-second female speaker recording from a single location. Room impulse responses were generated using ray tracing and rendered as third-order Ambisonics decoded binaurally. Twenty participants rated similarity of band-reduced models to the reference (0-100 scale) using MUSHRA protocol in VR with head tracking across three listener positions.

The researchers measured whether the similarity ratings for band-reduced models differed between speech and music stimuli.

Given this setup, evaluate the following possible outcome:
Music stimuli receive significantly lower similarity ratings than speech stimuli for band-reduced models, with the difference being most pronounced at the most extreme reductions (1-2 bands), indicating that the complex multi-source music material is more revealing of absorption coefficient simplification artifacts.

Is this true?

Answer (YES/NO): NO